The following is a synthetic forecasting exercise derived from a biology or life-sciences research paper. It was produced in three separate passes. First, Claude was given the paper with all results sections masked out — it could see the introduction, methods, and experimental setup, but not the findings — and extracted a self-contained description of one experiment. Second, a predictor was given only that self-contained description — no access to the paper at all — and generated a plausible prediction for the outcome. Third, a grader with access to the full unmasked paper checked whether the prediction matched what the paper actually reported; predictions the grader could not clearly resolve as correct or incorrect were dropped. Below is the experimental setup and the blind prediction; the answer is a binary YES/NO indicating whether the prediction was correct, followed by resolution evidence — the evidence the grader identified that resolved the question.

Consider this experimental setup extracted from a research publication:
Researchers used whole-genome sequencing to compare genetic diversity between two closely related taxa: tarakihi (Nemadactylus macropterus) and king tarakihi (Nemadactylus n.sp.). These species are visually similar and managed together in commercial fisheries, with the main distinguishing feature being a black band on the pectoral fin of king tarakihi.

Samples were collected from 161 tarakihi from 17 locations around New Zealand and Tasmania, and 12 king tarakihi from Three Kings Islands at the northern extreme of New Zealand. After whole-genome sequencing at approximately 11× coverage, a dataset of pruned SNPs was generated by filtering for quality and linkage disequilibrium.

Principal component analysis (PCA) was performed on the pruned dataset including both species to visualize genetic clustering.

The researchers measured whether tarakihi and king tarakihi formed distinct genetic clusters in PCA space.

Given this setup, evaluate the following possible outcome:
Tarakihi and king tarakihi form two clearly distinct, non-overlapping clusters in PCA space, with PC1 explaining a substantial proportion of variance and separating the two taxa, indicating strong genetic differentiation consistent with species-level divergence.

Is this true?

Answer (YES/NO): NO